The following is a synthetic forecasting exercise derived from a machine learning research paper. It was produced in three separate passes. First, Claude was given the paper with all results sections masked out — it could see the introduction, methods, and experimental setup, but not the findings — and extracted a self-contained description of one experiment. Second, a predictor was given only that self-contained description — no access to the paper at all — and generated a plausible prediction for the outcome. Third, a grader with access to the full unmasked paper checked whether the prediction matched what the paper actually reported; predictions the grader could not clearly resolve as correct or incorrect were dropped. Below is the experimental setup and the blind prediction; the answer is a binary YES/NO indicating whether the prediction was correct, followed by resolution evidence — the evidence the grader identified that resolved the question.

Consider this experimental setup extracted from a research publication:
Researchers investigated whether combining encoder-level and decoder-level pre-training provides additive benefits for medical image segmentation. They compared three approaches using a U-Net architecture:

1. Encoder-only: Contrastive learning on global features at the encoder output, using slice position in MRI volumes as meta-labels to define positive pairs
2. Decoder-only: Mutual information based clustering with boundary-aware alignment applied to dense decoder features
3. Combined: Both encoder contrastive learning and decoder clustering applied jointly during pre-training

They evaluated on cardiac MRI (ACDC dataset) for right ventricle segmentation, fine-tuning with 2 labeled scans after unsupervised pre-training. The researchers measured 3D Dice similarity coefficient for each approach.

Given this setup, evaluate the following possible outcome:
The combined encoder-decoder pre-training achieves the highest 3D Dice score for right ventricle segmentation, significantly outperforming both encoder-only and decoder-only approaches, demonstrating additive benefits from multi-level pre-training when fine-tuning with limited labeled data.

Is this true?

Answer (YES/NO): NO